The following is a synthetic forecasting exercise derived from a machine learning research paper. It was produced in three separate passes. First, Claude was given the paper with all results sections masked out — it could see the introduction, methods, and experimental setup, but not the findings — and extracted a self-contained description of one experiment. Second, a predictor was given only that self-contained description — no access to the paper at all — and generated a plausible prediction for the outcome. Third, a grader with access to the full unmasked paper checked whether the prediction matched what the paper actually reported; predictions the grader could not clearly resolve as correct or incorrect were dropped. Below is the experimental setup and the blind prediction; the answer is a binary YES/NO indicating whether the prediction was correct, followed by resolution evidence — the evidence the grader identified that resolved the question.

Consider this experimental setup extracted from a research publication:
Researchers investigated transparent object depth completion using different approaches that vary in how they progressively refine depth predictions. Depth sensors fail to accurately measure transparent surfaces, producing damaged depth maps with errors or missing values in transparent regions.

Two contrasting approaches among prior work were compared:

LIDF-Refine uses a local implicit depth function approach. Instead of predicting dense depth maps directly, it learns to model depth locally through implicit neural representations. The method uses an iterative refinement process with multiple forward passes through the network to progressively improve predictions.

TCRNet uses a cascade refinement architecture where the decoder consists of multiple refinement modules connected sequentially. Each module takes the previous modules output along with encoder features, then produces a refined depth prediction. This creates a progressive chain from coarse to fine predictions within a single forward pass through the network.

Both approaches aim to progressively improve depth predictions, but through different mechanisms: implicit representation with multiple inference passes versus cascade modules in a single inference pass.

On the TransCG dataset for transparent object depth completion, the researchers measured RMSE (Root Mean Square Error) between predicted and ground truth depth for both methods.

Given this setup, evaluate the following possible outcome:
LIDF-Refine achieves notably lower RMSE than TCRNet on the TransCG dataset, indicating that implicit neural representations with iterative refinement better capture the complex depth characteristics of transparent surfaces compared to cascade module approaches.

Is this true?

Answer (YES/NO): NO